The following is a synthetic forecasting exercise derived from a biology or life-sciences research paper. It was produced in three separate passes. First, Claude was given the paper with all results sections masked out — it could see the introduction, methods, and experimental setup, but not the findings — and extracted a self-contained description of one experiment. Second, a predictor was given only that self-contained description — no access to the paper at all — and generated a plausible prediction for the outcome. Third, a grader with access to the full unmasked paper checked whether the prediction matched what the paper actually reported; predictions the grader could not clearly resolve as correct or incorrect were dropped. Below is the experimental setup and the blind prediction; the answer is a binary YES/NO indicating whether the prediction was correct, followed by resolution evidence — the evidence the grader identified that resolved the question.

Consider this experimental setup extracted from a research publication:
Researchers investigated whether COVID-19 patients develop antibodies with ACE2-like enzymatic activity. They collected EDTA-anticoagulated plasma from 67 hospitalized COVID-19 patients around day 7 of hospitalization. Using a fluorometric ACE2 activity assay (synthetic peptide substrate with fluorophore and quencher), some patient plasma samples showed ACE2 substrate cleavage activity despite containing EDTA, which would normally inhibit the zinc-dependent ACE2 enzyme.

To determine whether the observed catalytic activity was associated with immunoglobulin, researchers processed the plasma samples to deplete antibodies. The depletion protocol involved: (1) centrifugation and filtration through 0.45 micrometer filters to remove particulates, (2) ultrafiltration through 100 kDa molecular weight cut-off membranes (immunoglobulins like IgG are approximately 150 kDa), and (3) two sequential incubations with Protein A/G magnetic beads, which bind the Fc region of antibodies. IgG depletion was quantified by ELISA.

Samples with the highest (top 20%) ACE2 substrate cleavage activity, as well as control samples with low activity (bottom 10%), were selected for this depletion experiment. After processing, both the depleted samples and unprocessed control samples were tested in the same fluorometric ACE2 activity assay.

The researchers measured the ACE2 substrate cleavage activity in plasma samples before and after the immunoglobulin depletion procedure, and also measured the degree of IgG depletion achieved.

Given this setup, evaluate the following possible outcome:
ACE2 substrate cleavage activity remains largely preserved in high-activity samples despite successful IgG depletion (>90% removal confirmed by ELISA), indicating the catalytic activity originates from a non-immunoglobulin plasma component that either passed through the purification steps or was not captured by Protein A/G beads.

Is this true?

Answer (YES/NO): NO